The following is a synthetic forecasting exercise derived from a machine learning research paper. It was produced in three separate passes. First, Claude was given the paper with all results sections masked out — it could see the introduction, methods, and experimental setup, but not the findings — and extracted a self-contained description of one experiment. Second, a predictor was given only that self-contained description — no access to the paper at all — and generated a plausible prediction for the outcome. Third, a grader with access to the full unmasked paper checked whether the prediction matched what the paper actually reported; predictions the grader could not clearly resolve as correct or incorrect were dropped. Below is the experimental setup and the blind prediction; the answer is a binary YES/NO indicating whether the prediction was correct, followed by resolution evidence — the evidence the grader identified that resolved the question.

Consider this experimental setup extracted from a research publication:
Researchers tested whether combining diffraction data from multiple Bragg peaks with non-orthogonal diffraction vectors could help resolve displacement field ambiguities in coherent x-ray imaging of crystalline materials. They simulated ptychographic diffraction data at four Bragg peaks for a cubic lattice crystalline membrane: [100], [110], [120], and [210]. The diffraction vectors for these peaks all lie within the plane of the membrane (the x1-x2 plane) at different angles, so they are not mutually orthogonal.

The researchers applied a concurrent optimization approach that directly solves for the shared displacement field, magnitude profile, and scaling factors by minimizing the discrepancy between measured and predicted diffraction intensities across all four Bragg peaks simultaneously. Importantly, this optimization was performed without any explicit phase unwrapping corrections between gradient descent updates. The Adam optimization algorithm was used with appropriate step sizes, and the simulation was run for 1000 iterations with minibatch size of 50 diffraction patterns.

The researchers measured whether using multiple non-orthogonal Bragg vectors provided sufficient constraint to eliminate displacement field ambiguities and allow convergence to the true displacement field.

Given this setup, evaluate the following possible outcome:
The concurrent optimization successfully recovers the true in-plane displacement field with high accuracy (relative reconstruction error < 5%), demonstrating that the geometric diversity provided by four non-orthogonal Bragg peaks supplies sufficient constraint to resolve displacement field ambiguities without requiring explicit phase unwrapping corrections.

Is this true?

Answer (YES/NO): NO